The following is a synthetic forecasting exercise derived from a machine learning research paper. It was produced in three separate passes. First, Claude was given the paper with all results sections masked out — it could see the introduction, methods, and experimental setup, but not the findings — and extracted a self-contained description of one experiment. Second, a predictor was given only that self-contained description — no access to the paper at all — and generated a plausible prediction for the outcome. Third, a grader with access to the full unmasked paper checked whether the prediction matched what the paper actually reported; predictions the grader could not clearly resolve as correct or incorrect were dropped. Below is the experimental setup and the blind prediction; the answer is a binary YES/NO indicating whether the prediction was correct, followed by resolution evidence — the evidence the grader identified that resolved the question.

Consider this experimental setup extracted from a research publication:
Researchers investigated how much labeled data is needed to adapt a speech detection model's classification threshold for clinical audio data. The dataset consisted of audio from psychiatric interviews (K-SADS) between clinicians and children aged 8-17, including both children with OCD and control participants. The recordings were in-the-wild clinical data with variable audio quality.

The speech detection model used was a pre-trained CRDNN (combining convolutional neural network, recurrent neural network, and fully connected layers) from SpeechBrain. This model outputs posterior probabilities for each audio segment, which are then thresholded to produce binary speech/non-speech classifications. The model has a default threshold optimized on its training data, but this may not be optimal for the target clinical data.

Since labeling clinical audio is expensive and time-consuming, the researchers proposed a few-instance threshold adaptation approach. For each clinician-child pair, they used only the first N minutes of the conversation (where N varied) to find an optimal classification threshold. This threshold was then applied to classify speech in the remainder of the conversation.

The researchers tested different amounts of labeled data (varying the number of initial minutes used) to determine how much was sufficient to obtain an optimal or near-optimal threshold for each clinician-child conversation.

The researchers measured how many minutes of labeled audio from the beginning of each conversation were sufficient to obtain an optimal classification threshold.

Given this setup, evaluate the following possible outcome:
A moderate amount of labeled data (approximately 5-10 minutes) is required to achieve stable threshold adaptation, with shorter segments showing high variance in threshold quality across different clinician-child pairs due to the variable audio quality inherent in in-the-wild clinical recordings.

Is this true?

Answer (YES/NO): NO